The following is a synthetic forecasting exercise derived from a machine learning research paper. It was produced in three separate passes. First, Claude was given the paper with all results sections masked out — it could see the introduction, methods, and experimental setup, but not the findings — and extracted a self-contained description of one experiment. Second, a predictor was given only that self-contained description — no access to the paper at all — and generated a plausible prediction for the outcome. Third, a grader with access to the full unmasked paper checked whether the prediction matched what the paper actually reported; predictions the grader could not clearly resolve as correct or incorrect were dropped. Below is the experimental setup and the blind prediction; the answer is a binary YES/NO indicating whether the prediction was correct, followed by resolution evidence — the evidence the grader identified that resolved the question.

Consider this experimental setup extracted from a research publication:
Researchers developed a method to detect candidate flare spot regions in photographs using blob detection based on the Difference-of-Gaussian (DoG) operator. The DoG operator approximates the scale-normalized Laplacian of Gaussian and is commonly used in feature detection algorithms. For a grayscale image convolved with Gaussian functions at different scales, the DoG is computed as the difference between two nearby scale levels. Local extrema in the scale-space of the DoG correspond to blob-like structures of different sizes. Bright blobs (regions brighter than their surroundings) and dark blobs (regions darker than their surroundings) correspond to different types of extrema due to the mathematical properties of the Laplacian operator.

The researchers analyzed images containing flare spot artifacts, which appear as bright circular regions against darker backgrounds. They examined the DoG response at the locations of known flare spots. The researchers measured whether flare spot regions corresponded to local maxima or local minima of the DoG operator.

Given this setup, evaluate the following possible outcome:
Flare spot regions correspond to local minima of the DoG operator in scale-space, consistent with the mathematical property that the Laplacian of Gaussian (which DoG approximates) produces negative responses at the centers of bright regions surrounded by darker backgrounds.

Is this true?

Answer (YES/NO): YES